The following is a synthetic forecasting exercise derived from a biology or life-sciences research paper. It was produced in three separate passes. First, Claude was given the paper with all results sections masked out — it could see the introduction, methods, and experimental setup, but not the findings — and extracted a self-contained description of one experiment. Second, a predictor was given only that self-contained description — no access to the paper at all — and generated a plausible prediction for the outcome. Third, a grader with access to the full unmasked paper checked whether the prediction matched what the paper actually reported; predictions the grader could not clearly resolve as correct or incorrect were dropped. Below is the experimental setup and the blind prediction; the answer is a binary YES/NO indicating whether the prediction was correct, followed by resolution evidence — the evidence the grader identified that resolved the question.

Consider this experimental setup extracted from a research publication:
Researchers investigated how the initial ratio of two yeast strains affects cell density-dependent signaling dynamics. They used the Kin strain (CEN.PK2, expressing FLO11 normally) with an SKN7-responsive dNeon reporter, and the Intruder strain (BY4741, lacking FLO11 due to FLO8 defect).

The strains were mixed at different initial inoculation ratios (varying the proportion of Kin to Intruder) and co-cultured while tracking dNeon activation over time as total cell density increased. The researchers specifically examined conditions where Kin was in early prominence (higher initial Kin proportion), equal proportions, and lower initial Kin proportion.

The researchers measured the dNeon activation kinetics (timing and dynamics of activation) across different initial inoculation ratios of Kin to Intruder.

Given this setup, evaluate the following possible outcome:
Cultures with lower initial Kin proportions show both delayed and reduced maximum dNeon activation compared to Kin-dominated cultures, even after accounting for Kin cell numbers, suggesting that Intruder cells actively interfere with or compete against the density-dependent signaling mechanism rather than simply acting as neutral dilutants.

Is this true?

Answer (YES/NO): NO